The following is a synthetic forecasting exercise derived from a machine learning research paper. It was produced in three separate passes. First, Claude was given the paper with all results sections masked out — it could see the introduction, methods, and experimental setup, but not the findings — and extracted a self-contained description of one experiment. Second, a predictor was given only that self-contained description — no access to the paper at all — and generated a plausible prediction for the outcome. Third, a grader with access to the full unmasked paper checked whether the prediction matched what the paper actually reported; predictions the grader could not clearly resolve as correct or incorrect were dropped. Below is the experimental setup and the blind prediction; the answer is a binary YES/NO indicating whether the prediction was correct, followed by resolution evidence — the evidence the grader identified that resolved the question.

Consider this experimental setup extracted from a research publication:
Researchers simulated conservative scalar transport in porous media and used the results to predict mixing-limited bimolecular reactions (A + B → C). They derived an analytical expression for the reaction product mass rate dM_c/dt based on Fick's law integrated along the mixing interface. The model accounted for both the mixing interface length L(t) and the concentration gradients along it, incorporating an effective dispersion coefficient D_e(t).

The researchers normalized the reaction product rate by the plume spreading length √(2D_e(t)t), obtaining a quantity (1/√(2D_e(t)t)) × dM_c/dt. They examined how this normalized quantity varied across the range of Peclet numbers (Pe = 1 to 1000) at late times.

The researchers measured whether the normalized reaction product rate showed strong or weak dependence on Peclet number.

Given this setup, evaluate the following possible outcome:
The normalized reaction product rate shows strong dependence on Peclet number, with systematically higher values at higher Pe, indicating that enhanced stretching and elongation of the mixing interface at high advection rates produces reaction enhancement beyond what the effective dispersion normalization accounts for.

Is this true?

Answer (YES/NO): NO